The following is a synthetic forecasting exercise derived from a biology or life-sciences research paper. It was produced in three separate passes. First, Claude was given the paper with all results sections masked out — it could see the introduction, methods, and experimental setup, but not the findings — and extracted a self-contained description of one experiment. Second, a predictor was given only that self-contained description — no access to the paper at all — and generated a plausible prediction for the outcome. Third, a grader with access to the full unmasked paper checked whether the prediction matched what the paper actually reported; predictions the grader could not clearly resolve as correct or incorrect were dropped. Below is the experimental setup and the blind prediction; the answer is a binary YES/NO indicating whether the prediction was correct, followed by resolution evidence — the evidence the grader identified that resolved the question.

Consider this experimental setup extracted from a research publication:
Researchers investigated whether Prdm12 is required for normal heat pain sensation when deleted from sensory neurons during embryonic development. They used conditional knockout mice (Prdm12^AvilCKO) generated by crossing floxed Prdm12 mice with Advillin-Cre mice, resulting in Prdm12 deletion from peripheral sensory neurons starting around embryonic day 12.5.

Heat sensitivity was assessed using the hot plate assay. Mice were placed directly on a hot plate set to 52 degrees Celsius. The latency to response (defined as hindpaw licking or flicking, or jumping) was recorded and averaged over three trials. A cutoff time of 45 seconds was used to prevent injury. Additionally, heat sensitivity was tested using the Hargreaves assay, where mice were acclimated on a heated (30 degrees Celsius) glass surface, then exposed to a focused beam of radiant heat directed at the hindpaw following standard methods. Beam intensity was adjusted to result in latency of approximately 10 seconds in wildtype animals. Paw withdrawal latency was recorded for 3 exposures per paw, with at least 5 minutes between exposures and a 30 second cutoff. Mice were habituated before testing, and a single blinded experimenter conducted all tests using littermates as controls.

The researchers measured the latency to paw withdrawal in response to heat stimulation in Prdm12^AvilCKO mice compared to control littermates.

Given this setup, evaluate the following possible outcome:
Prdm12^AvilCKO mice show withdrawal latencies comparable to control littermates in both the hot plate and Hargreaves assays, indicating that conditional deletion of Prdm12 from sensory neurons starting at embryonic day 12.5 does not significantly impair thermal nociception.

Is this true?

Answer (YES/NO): YES